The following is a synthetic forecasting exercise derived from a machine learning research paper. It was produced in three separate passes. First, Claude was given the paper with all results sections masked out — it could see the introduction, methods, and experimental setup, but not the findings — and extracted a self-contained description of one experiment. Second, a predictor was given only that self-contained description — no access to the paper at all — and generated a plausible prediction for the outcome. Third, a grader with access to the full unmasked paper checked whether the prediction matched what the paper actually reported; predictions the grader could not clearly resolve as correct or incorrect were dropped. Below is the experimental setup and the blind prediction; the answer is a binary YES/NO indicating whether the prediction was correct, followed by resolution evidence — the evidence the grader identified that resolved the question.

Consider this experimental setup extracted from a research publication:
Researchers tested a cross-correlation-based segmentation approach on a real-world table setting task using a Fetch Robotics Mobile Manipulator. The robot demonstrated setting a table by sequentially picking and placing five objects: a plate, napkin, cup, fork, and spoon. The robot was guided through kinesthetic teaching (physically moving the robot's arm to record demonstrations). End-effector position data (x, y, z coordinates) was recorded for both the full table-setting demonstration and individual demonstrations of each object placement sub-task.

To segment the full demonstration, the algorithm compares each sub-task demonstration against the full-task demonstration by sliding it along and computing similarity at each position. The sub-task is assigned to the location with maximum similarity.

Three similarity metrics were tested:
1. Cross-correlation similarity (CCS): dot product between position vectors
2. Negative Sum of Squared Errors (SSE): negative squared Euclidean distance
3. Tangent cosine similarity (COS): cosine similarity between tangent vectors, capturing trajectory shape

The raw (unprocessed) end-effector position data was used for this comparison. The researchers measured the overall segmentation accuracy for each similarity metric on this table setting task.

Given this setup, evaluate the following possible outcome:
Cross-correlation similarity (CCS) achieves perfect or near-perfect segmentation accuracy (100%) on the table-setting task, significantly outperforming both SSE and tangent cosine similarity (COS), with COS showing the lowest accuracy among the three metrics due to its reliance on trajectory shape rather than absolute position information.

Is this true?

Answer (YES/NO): NO